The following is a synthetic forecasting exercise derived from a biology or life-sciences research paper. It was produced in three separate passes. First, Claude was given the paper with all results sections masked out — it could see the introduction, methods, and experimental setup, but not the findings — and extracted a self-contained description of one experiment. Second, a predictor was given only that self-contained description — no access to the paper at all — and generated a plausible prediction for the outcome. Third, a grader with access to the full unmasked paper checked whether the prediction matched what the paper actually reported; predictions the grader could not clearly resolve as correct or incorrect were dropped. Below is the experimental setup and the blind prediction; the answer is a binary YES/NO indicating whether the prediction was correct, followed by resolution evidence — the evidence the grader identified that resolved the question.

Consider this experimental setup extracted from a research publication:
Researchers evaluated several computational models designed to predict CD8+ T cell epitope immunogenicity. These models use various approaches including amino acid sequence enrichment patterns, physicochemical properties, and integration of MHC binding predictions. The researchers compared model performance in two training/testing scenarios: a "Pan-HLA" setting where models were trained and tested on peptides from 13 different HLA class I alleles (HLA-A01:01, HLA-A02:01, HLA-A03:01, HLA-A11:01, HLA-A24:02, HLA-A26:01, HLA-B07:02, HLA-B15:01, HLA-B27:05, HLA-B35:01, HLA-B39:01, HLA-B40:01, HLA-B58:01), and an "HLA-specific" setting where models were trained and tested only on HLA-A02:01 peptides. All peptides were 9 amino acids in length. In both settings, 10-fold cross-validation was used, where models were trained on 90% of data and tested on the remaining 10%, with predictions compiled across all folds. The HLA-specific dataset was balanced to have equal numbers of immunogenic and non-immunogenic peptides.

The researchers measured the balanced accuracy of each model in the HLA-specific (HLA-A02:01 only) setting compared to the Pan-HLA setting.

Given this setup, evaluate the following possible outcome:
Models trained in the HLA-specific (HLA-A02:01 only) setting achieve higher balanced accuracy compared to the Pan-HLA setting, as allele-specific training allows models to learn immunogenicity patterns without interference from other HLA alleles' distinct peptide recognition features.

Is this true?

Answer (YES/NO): NO